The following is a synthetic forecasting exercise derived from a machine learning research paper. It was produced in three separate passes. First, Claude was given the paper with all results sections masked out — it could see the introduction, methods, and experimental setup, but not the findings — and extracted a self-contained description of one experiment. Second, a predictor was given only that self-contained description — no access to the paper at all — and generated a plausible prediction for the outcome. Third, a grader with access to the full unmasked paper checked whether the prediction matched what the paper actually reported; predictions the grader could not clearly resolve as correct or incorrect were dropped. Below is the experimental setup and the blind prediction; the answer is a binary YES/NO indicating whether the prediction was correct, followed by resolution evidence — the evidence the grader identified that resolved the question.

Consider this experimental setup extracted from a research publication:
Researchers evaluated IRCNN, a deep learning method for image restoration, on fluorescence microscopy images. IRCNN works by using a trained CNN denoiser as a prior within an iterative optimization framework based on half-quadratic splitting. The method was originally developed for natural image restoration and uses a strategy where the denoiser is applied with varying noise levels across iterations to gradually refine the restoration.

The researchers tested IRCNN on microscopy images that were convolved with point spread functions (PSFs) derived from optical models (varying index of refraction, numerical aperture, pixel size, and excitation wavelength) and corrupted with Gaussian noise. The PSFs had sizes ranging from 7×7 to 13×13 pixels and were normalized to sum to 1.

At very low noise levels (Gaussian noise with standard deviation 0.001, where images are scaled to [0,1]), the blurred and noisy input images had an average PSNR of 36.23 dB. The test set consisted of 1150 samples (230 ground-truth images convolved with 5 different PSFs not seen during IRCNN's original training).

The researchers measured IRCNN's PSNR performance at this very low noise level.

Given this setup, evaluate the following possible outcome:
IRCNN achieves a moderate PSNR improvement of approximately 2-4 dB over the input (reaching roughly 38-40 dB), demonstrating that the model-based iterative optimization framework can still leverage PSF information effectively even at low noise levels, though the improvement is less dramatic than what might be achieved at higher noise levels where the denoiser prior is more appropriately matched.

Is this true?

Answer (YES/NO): NO